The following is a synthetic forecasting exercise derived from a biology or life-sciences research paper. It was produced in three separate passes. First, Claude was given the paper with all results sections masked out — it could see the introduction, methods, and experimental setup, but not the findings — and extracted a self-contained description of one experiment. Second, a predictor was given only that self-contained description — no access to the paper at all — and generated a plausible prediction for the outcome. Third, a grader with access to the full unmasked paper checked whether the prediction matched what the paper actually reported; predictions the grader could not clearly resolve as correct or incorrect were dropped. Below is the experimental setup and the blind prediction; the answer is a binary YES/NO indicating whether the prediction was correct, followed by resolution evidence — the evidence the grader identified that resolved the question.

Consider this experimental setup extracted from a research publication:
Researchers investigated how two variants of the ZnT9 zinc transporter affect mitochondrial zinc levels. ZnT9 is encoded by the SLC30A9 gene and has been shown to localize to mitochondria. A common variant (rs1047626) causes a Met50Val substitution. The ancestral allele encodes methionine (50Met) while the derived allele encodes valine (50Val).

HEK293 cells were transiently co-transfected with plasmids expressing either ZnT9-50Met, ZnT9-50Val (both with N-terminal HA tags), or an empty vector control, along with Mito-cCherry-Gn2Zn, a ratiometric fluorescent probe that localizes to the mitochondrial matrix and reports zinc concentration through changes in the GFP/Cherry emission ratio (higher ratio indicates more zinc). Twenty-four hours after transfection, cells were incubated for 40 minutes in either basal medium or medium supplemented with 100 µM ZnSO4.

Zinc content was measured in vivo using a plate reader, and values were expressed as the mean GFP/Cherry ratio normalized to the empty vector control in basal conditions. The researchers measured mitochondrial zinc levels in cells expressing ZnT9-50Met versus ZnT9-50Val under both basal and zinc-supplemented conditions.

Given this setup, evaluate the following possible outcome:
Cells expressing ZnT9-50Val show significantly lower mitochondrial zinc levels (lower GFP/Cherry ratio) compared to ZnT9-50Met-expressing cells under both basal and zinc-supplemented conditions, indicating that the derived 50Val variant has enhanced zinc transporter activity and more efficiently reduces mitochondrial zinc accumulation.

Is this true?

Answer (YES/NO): NO